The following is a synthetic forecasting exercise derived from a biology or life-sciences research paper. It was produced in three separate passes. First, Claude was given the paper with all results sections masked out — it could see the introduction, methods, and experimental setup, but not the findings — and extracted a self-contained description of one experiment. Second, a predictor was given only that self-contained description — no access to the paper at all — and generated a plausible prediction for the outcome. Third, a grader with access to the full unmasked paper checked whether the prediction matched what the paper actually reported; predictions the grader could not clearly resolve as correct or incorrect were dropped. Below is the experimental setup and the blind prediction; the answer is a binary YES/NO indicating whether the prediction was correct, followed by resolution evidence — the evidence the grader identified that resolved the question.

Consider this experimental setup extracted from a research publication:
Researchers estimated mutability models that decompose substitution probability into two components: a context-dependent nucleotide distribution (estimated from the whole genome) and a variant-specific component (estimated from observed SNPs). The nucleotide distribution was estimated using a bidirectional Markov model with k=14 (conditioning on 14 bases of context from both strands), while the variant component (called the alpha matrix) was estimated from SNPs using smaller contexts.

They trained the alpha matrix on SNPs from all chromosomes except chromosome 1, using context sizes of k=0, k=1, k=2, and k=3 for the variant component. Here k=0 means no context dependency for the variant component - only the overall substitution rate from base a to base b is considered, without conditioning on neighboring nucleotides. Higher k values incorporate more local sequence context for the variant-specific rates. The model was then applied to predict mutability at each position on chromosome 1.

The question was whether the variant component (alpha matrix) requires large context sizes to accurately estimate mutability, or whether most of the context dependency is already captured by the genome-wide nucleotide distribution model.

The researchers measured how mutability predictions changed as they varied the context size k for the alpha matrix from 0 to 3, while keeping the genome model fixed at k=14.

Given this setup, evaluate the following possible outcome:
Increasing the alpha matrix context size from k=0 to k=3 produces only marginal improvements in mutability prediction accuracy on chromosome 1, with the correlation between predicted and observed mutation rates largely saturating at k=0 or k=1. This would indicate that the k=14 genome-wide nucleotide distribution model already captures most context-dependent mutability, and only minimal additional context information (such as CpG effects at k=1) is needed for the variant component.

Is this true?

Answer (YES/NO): NO